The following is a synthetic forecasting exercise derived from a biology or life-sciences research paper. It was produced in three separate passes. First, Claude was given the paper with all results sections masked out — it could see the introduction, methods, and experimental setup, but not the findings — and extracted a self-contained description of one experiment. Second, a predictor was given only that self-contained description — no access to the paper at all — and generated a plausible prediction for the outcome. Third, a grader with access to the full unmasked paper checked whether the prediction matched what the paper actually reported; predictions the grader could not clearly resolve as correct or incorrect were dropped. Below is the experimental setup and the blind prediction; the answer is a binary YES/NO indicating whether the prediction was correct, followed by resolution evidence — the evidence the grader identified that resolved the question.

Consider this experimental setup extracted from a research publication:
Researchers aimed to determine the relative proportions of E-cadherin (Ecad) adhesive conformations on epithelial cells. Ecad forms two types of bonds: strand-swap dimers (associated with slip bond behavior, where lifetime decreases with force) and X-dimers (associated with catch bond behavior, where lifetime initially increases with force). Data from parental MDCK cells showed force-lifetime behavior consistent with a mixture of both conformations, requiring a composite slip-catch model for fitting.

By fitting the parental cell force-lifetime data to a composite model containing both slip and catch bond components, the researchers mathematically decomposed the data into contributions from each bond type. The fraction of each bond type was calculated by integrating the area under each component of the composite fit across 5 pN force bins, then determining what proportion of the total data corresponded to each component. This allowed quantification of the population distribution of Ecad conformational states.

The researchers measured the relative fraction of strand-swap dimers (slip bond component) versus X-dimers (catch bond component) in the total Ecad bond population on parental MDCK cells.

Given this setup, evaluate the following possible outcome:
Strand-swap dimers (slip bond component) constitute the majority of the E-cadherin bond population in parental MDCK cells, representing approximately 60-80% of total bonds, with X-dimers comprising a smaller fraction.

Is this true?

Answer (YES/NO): YES